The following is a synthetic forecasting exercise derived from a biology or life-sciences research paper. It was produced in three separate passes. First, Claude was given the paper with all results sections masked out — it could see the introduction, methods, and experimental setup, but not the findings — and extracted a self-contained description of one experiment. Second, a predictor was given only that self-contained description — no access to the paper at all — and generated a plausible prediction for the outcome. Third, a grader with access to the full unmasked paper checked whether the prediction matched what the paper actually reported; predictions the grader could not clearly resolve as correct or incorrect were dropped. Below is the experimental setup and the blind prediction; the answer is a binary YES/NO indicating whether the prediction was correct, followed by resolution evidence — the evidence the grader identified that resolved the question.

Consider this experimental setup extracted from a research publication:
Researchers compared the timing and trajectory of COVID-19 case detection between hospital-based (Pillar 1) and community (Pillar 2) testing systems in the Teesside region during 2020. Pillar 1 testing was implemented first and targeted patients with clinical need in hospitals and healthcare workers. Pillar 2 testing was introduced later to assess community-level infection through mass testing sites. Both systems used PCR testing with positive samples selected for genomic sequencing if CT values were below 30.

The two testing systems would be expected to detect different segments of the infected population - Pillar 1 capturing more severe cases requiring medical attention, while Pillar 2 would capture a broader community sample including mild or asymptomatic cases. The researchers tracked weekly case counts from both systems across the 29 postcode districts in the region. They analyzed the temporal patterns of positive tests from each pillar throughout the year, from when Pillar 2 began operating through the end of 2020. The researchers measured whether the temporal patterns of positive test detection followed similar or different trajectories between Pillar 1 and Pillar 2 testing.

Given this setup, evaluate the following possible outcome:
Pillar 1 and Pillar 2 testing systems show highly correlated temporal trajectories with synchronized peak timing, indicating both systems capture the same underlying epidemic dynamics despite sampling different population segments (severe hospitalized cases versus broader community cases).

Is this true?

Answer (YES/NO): YES